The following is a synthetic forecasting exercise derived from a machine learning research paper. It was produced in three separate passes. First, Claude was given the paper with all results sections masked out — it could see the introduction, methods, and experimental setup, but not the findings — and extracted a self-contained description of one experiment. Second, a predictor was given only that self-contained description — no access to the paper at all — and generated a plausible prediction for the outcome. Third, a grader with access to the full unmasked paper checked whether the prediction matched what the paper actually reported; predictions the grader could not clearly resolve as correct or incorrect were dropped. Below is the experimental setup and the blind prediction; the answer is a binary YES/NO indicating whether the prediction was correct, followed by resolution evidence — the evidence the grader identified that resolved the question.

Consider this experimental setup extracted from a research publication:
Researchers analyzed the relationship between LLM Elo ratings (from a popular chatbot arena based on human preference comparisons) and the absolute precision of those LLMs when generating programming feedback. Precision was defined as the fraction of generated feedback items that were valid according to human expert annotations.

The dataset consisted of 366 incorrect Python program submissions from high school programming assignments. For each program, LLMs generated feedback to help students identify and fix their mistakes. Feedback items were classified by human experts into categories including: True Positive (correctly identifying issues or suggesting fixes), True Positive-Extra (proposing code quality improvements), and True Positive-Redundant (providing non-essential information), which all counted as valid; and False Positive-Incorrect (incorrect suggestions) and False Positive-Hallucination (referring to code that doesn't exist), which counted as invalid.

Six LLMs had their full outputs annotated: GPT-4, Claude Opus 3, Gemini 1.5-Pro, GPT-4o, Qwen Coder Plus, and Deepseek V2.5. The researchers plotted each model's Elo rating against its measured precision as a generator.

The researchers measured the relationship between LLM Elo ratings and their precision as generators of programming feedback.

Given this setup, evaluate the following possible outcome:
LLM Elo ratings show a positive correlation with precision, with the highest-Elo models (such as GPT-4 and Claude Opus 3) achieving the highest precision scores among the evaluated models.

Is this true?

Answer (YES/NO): NO